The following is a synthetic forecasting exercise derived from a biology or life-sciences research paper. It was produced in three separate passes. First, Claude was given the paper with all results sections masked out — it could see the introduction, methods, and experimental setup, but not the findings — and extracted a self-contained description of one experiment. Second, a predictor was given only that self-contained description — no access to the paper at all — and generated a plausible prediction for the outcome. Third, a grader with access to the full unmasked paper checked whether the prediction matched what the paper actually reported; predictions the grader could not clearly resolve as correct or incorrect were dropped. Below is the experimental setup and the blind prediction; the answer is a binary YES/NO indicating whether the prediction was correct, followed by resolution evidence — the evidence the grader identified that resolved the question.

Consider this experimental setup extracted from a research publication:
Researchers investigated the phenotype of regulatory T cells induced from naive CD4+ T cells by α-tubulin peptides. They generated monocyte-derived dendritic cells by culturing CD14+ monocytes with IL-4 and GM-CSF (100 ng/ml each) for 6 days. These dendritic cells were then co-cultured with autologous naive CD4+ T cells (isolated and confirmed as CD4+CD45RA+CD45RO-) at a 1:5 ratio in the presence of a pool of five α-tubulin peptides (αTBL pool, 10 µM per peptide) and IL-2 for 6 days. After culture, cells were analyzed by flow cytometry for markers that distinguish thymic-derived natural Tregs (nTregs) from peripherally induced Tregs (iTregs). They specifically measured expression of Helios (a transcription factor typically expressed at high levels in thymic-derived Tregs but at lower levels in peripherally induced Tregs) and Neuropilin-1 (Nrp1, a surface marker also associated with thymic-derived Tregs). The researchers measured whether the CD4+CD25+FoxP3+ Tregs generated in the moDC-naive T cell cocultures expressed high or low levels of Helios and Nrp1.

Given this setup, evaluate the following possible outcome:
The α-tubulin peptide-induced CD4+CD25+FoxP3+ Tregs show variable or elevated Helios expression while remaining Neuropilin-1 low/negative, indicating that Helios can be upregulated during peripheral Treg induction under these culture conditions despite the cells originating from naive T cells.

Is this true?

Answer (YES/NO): NO